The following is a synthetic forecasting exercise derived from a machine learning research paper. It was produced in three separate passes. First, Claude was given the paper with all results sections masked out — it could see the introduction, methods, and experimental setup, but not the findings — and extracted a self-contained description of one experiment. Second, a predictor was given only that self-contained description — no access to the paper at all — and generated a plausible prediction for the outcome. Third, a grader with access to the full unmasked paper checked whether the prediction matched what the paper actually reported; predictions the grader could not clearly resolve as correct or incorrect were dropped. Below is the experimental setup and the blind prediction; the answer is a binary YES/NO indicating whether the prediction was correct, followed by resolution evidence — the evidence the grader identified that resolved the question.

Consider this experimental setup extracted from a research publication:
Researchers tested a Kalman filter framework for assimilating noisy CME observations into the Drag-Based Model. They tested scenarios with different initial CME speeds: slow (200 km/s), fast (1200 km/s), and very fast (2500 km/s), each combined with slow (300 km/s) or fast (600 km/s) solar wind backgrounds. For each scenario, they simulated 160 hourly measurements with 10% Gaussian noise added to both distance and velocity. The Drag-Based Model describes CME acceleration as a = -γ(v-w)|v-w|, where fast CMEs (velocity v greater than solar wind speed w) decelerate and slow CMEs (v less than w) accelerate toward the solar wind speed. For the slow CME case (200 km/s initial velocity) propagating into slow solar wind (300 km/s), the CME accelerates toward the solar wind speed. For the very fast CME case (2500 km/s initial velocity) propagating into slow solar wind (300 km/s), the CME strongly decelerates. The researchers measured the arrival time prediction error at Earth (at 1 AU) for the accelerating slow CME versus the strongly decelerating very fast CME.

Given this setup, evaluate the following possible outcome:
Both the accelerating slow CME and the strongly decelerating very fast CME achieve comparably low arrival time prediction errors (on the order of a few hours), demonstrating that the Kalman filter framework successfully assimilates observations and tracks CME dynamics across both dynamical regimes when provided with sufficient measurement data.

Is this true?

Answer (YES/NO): NO